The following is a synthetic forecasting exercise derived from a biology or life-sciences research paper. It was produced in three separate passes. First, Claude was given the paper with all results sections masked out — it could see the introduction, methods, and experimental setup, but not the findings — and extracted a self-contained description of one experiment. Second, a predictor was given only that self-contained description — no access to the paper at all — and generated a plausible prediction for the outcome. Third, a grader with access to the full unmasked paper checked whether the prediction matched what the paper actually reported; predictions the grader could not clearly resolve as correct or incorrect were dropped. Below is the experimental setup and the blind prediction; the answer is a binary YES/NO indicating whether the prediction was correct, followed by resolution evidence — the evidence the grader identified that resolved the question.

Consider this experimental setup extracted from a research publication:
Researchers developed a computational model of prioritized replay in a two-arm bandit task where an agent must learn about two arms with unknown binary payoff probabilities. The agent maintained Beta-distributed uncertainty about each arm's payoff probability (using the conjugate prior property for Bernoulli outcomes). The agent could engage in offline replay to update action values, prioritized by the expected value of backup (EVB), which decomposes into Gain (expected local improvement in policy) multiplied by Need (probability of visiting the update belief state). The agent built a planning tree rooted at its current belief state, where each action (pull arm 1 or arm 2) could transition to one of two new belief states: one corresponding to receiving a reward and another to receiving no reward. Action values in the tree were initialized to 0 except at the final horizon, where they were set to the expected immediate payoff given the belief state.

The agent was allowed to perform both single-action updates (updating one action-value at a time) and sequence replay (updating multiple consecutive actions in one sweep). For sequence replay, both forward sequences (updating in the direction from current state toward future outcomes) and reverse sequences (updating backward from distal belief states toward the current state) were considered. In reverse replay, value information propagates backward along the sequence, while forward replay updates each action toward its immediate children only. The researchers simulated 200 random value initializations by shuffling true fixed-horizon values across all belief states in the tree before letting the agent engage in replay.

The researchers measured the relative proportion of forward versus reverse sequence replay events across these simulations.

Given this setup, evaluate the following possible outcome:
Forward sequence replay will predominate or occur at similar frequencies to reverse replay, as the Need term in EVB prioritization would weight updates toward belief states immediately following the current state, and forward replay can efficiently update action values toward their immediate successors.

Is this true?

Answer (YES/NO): NO